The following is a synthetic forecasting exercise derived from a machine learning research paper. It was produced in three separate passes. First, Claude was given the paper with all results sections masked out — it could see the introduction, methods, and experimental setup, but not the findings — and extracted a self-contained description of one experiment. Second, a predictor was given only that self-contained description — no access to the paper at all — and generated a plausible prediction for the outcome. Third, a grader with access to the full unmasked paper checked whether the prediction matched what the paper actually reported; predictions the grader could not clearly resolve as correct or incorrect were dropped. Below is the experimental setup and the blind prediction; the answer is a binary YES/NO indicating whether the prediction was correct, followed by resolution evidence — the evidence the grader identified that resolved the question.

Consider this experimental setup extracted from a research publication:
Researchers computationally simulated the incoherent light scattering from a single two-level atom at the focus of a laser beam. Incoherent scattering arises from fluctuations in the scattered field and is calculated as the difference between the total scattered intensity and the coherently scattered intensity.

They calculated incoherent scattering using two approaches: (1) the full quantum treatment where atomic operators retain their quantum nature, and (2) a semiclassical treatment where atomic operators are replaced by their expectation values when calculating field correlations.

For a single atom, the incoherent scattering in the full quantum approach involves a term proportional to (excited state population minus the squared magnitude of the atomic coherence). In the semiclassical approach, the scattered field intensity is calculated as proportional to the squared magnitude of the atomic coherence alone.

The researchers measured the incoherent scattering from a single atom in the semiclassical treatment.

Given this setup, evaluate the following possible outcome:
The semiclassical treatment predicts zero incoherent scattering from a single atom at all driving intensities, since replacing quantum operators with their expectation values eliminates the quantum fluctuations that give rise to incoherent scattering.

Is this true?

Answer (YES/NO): YES